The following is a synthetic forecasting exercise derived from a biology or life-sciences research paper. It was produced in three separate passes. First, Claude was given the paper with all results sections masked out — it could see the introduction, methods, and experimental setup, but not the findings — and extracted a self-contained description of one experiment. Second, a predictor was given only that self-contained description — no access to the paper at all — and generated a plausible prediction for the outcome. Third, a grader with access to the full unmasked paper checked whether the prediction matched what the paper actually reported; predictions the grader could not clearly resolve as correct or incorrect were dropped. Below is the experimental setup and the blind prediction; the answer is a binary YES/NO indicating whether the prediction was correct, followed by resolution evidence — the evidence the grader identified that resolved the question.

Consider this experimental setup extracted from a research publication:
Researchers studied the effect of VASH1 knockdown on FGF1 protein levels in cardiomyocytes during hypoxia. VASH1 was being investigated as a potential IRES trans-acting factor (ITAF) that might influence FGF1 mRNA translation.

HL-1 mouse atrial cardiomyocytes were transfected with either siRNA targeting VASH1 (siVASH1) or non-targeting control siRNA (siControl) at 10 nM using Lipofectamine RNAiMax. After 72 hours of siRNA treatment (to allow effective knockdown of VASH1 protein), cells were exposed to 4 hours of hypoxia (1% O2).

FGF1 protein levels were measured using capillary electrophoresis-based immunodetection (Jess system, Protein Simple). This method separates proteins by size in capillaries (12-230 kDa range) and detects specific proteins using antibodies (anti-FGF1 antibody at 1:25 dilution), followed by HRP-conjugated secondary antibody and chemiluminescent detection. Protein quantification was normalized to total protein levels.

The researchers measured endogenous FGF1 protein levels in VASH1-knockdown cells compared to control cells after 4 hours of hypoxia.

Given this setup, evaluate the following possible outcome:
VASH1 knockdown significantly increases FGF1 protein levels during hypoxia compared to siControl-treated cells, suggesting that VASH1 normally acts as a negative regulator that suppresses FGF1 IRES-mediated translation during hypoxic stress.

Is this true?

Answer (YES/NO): NO